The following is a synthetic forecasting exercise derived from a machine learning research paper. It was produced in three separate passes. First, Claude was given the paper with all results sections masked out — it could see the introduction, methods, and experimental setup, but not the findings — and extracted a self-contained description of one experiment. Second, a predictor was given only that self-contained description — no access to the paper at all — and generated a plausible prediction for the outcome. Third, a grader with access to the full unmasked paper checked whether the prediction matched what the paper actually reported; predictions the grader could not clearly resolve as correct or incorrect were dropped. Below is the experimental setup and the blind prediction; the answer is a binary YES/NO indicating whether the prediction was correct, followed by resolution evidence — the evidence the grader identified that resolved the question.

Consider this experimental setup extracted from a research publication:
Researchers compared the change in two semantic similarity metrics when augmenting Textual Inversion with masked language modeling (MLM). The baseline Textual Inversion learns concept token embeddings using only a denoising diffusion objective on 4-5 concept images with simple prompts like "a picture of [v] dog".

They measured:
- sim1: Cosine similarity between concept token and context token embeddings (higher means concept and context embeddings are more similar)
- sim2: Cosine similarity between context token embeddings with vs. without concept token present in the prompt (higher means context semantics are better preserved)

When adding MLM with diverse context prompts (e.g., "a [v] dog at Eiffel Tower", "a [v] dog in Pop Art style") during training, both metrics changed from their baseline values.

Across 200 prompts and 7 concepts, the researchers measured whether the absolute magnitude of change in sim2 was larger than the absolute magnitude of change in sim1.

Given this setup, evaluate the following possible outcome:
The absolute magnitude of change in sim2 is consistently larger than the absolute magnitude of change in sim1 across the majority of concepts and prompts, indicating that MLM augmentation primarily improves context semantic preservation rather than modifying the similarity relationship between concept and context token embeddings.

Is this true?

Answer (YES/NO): NO